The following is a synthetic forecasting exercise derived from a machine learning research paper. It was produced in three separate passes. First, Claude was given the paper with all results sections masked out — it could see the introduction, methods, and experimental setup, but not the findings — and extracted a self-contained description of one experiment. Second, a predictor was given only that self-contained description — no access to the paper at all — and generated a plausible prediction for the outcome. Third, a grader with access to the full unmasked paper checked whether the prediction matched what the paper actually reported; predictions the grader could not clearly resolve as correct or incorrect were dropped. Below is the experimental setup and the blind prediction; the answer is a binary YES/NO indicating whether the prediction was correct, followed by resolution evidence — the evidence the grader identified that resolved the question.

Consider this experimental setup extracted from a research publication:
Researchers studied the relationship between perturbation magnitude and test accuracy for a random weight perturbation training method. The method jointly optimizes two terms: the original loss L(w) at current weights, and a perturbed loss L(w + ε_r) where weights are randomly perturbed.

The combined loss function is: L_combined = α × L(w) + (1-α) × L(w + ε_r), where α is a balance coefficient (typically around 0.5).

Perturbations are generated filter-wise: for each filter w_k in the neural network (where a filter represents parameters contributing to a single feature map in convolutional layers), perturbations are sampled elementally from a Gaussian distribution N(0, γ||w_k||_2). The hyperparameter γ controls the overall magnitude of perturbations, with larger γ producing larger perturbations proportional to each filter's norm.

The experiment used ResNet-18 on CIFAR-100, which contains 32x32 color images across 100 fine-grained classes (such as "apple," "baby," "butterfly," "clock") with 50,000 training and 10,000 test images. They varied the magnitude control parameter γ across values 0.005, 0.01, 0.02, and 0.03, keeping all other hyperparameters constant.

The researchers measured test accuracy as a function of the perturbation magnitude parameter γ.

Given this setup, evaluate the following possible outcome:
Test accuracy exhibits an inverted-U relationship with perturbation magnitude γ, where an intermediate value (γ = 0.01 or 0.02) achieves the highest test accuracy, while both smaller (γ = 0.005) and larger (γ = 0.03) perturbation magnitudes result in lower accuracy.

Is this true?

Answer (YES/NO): YES